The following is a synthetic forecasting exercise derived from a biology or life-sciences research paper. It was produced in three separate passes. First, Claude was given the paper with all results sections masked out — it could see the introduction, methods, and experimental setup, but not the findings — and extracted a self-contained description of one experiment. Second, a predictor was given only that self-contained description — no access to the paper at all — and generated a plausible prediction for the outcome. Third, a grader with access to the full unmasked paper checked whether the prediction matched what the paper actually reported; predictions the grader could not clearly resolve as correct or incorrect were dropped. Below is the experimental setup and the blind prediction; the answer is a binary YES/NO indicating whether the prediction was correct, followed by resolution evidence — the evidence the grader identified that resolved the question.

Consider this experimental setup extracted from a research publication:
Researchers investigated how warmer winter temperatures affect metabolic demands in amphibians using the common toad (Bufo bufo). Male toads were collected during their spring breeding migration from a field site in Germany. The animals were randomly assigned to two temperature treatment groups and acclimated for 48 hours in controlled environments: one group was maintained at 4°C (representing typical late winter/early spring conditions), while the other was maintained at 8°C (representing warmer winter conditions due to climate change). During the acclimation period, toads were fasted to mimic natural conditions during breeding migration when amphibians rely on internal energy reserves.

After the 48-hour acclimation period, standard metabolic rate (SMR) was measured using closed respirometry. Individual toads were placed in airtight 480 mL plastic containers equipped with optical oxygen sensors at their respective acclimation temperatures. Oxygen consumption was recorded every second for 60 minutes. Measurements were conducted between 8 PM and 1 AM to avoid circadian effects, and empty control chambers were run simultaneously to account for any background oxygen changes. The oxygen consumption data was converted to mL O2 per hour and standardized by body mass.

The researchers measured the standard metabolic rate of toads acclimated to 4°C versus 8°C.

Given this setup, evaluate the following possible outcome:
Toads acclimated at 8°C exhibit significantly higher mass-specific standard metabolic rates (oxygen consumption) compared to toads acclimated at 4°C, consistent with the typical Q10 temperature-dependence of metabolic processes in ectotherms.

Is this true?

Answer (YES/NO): YES